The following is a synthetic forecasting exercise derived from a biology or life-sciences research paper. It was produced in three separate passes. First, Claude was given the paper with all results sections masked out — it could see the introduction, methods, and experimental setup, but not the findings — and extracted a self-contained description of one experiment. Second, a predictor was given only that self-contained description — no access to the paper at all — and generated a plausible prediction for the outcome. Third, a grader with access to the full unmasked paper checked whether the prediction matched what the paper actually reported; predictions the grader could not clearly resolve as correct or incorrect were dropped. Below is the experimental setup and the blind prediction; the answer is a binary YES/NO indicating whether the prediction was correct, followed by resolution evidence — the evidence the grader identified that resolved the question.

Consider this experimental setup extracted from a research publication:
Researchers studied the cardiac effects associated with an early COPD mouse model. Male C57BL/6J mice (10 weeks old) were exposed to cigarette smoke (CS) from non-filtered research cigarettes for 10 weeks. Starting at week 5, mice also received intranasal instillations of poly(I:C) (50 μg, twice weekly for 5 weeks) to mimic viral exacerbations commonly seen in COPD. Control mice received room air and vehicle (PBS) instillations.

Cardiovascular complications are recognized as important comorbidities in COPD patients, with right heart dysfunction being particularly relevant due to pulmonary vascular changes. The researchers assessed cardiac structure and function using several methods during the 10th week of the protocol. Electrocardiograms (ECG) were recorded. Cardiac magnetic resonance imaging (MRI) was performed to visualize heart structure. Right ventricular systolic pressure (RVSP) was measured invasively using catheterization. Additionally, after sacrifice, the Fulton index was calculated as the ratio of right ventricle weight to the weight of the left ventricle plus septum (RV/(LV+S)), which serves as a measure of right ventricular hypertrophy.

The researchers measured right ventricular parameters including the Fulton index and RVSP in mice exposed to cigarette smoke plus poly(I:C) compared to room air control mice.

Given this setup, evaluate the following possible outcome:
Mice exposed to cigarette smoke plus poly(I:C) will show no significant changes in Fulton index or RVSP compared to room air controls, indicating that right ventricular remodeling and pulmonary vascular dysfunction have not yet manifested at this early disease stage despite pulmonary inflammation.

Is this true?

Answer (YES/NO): NO